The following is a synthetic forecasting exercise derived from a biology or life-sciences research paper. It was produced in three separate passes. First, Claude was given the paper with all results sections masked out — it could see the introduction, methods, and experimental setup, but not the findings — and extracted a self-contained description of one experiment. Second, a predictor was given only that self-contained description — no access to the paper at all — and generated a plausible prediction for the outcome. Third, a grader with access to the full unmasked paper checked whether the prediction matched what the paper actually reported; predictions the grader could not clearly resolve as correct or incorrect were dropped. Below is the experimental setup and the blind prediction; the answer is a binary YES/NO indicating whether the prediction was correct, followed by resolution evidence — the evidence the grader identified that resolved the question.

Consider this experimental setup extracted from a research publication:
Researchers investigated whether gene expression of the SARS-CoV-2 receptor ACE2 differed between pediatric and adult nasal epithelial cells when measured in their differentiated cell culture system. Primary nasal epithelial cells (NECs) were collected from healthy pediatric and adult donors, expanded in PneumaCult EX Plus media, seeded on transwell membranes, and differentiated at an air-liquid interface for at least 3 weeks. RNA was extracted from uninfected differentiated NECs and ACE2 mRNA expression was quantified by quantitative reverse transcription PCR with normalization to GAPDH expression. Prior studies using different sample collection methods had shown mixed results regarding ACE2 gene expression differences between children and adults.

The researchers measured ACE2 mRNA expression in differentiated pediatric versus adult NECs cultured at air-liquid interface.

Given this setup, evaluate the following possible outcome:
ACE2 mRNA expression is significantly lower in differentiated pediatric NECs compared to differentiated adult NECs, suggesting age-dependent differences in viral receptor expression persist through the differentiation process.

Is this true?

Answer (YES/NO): NO